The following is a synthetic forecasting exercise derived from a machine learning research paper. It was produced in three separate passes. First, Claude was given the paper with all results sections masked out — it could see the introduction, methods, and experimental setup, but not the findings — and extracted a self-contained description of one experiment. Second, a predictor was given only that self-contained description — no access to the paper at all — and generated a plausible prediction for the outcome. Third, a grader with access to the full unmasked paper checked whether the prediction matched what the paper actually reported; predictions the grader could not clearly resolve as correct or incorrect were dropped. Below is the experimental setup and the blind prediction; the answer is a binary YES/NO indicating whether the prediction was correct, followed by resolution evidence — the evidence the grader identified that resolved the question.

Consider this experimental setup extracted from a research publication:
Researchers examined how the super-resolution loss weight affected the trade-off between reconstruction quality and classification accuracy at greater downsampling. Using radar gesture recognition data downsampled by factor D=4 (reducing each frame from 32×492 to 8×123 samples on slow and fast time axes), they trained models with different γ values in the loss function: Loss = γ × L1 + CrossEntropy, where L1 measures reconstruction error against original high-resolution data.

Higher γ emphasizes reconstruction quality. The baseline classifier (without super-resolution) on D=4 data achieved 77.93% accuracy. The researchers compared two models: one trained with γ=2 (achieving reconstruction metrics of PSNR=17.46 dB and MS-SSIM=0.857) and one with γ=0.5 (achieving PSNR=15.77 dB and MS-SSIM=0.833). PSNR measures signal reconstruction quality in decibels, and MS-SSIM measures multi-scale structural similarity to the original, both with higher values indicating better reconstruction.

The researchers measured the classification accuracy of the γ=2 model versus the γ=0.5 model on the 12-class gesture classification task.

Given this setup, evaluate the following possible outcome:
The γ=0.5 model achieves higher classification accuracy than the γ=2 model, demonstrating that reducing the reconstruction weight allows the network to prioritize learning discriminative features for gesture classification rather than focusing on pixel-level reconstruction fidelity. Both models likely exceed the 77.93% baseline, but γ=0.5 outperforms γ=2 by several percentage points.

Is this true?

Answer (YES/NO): NO